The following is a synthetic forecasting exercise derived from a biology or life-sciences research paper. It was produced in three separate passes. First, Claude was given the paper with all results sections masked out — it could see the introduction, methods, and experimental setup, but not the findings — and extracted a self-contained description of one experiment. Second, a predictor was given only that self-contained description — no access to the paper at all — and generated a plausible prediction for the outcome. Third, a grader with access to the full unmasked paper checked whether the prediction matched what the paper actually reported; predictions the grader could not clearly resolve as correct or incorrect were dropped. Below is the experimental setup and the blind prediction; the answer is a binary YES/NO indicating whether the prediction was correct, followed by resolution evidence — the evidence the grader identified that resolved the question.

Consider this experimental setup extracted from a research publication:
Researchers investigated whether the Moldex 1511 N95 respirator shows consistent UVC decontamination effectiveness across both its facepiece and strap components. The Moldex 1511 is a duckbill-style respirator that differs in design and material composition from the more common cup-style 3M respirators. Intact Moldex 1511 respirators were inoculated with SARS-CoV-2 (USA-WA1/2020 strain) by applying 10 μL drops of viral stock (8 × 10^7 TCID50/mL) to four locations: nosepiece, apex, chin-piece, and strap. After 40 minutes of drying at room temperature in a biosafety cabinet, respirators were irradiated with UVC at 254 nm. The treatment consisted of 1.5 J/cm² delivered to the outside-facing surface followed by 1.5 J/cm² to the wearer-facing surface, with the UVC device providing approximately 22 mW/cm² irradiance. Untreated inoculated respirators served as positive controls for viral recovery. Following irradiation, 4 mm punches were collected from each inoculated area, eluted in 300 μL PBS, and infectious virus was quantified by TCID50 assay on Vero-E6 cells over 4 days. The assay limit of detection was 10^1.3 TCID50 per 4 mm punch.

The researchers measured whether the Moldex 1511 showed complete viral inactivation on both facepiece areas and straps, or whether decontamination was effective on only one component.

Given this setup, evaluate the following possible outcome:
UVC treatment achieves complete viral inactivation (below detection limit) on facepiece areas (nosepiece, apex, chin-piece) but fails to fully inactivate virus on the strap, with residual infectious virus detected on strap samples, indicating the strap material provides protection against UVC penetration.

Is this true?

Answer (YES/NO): NO